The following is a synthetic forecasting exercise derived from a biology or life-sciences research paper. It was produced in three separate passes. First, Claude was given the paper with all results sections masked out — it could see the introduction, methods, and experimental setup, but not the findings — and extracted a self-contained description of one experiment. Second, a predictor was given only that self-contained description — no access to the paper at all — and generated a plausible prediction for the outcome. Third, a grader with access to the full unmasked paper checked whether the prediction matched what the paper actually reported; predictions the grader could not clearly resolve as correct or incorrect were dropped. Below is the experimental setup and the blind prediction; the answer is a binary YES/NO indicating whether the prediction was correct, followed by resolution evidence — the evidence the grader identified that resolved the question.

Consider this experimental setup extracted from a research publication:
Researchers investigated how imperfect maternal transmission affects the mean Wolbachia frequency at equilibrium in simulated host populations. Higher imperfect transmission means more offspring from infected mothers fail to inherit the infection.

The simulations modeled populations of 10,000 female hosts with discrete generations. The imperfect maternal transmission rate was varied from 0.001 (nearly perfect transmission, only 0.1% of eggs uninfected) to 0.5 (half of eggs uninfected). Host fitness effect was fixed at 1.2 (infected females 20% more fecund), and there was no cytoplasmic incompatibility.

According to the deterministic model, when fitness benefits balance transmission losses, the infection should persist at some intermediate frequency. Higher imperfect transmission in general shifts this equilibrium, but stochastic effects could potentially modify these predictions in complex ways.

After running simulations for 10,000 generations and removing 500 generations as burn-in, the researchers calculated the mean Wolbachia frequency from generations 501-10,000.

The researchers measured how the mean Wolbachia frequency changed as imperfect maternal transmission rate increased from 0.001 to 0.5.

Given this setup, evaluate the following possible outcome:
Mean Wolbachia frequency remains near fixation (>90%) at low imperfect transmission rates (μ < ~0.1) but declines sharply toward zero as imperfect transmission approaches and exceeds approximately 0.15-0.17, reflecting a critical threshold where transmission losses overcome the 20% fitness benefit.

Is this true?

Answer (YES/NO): NO